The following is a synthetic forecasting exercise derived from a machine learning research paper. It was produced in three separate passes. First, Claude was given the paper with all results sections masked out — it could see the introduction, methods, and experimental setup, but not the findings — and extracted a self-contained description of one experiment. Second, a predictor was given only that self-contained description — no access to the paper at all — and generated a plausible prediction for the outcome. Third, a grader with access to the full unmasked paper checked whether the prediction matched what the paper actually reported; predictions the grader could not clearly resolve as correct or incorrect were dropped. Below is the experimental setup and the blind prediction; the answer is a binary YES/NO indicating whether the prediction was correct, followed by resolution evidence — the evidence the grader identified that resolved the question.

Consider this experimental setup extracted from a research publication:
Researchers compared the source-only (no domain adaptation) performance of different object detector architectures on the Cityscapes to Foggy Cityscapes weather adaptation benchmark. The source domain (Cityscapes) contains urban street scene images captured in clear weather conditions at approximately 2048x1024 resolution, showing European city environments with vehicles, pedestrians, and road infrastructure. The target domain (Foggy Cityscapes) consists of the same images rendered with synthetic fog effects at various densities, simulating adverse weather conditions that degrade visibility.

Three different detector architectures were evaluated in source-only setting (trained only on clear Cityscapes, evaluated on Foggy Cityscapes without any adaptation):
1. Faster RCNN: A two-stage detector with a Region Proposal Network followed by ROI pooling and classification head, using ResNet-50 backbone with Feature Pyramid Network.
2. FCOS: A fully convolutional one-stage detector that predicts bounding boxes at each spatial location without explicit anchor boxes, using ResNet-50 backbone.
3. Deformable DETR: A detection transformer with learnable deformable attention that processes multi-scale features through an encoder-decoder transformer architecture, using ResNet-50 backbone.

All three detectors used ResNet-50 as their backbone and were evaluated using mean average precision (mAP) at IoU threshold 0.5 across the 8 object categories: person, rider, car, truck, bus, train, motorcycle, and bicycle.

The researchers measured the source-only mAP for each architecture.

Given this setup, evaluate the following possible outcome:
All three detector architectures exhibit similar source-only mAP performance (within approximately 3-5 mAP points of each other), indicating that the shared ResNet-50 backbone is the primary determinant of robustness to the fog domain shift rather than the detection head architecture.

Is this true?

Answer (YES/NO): YES